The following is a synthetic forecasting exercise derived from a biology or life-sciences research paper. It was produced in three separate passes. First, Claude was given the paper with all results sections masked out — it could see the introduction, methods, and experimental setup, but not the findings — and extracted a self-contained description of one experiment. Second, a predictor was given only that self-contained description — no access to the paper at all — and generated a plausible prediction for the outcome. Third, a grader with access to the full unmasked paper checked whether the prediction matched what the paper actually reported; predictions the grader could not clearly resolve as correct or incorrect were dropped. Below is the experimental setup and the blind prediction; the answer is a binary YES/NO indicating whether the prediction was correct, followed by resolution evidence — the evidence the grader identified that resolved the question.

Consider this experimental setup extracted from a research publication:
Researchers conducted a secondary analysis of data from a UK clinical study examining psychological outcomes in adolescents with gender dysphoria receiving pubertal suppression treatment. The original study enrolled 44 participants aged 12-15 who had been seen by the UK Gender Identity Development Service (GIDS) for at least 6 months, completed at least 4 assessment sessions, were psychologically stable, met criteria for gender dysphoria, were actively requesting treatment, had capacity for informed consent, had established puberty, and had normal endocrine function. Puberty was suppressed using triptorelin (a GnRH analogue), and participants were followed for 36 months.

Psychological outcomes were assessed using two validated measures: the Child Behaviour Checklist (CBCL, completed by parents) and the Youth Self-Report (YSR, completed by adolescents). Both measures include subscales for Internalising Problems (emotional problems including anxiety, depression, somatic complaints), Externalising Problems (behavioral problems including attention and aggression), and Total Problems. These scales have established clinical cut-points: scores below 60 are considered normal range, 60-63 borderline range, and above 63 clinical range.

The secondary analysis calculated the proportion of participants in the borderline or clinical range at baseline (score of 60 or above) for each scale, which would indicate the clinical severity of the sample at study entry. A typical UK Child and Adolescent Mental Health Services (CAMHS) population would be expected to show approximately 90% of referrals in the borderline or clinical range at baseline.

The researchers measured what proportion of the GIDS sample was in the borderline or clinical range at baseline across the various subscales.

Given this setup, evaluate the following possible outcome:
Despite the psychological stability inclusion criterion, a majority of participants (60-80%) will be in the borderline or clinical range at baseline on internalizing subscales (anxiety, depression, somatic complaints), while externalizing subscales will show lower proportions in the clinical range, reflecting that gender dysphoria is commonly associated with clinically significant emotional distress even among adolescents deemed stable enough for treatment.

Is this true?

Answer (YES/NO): NO